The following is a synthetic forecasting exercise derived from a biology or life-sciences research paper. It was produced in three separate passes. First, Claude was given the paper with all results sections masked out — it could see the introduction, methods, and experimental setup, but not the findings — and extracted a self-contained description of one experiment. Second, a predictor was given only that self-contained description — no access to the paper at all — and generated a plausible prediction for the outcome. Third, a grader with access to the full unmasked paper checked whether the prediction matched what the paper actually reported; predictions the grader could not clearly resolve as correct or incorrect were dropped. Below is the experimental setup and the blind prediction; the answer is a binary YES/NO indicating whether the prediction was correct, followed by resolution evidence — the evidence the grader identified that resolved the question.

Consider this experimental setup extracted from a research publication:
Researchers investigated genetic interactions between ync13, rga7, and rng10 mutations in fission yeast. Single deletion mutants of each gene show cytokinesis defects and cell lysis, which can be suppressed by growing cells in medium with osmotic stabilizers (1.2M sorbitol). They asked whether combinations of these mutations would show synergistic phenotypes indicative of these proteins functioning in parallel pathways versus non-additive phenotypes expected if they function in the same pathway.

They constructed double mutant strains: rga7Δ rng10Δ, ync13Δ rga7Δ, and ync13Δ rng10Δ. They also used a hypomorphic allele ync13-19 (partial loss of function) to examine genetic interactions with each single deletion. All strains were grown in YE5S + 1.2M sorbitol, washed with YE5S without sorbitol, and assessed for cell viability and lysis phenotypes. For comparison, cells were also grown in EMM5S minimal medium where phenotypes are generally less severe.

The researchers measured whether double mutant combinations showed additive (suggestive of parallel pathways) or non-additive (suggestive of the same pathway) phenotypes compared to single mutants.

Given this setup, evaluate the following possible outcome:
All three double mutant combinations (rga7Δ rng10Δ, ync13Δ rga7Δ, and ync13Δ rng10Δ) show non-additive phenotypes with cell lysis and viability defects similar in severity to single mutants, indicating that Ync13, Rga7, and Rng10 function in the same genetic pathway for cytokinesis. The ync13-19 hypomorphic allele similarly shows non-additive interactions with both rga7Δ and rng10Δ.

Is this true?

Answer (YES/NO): NO